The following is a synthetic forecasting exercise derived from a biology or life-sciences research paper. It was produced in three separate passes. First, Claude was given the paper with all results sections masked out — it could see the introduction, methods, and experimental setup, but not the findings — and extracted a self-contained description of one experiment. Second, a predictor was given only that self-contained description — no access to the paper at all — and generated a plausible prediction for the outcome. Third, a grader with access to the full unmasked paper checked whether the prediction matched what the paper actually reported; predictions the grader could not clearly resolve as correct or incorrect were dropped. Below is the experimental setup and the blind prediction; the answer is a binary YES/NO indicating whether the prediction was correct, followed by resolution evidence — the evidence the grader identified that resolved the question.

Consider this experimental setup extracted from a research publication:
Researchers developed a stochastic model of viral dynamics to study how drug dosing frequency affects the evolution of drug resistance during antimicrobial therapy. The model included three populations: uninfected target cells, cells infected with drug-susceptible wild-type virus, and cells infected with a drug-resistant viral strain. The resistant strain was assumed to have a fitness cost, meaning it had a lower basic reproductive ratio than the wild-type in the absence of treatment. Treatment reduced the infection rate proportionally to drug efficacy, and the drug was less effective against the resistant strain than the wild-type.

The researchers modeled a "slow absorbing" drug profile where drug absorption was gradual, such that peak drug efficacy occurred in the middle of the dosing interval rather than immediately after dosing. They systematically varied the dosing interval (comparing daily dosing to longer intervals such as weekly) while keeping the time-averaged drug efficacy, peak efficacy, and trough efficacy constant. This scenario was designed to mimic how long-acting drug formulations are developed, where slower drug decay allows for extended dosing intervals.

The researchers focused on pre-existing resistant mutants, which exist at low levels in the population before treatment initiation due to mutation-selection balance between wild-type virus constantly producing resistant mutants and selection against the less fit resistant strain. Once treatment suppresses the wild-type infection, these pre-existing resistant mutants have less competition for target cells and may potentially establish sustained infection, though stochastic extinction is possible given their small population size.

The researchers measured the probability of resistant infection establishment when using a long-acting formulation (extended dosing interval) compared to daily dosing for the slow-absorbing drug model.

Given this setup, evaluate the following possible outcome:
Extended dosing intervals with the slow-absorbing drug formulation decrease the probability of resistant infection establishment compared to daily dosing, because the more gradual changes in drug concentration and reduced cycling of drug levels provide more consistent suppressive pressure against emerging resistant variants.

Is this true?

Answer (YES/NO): NO